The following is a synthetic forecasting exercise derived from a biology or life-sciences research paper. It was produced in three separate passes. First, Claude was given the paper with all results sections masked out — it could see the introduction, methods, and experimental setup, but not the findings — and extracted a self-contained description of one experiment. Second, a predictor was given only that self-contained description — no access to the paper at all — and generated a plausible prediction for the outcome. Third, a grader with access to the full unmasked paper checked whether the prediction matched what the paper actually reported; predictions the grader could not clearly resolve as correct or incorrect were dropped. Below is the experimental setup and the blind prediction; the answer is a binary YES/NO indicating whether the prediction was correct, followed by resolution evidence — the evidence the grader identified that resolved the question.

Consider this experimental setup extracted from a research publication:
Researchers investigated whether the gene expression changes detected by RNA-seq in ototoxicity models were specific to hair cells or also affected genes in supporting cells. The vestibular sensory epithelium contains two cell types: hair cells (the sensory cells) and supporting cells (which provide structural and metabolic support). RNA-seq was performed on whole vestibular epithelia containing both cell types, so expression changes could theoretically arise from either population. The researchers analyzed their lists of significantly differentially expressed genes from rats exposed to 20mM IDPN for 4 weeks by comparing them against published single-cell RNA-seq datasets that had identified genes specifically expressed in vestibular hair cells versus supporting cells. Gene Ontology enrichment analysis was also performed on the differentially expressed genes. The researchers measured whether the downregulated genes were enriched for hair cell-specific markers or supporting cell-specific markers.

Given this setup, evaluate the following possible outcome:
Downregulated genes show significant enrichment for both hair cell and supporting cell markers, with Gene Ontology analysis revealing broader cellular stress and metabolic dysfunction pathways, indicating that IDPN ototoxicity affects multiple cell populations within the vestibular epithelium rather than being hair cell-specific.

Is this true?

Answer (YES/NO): NO